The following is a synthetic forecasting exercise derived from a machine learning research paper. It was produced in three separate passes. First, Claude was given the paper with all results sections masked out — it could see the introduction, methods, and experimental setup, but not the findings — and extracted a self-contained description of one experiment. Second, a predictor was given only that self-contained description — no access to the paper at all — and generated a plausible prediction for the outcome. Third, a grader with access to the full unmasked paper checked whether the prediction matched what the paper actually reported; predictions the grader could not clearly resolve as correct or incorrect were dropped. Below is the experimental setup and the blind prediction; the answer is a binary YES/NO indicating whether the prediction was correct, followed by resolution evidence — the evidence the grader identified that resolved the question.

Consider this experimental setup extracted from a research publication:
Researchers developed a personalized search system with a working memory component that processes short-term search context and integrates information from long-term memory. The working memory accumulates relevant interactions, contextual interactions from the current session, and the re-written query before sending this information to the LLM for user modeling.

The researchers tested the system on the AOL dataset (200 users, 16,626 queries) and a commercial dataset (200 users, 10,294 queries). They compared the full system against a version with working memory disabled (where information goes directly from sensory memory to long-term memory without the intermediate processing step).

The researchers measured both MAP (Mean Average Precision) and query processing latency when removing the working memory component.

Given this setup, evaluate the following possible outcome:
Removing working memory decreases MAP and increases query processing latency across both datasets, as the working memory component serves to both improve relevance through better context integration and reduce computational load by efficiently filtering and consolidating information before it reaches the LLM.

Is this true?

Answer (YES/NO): NO